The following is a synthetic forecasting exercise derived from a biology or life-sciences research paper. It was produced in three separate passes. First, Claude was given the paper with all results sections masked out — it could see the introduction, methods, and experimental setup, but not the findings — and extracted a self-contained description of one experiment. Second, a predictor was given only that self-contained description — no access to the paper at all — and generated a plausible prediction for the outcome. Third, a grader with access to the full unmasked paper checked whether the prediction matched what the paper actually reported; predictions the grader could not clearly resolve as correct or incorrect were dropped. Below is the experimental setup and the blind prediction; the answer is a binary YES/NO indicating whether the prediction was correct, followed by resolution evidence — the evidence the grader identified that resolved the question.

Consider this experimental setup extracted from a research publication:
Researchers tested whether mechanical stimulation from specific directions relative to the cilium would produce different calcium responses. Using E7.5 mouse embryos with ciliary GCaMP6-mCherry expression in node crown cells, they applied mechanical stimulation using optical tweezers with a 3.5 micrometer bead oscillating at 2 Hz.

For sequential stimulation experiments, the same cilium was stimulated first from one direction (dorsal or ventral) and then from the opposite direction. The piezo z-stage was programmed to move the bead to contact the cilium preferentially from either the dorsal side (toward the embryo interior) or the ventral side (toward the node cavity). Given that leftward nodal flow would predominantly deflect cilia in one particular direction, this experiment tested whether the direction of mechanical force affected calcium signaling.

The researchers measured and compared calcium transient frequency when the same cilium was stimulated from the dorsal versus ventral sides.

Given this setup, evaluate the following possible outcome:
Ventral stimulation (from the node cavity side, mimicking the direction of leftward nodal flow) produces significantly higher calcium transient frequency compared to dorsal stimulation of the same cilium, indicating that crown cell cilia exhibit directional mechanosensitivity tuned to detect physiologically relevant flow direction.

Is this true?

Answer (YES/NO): YES